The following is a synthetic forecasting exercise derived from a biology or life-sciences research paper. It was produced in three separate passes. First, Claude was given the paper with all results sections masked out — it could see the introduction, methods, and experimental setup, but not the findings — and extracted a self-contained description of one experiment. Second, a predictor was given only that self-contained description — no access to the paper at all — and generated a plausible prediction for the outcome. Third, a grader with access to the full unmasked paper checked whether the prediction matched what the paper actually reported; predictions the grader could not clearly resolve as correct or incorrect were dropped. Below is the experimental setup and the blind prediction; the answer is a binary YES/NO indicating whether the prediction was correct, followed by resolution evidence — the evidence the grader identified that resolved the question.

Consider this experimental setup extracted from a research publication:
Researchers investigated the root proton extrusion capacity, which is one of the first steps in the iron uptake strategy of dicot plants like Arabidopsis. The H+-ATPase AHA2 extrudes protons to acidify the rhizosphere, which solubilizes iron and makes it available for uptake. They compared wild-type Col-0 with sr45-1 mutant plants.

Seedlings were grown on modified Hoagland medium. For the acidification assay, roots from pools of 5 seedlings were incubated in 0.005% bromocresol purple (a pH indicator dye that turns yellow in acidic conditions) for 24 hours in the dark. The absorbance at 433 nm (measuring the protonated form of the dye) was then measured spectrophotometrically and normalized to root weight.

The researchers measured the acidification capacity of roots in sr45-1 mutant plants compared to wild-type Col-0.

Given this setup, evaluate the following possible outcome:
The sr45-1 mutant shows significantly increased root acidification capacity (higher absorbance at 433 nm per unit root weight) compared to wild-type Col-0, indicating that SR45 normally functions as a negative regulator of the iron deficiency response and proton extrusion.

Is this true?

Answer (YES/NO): YES